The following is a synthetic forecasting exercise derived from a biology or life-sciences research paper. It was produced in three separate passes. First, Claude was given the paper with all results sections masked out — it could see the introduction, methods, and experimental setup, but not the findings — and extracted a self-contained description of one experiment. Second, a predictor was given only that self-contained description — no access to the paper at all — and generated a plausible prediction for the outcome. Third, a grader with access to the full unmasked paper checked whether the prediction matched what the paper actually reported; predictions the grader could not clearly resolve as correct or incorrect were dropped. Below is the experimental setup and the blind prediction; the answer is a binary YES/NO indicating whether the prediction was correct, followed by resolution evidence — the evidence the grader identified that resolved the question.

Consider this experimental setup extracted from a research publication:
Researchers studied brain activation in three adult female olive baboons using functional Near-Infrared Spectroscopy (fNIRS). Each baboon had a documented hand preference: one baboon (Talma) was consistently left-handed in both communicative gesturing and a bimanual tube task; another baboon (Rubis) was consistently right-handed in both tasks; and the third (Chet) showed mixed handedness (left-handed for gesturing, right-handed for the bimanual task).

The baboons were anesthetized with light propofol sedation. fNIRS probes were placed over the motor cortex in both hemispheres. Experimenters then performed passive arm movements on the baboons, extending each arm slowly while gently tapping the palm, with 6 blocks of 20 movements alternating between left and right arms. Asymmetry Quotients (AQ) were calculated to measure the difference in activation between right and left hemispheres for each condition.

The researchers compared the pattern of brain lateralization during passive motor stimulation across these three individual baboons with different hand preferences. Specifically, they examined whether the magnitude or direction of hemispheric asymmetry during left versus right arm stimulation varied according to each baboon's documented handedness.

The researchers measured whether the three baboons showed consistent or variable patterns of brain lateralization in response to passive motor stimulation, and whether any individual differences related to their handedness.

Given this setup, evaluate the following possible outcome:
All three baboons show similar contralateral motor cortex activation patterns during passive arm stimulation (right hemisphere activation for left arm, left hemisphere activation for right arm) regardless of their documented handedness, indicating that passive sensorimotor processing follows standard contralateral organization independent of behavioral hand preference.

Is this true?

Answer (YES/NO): YES